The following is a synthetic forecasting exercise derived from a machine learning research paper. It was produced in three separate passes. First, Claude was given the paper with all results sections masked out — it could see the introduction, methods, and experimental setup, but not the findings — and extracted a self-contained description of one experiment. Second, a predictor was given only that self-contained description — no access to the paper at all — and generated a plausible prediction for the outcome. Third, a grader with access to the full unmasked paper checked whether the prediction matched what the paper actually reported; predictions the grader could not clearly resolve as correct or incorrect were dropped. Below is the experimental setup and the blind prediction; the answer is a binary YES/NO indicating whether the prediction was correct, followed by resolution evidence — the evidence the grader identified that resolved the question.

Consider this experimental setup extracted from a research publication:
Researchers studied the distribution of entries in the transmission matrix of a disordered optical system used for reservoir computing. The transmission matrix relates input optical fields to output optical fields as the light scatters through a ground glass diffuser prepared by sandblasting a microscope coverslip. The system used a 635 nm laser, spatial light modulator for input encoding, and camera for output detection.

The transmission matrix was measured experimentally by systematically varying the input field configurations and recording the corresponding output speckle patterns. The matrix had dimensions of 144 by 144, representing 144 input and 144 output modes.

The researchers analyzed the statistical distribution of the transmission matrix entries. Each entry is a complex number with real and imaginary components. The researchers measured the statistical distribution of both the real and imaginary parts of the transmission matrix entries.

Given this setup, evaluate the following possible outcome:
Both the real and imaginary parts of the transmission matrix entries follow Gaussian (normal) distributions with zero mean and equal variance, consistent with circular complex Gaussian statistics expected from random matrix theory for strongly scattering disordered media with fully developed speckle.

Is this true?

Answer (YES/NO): YES